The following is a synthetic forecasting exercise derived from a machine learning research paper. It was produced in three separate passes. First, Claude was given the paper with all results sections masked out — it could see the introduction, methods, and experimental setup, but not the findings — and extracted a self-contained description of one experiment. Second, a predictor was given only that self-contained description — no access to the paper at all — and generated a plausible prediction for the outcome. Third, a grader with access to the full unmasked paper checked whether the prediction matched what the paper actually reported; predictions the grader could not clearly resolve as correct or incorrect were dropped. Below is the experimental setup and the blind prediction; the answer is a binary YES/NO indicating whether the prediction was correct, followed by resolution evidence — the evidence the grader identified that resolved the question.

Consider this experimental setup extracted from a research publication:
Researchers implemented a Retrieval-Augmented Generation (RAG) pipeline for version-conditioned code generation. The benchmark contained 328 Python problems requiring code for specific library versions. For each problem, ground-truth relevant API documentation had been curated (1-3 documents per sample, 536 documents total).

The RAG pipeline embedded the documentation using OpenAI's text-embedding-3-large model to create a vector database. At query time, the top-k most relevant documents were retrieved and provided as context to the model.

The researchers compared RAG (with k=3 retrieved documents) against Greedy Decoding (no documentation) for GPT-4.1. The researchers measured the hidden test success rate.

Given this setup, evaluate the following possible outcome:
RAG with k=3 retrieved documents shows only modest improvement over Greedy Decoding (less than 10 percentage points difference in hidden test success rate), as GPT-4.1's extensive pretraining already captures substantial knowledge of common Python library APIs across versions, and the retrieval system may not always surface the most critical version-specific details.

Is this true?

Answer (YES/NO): NO